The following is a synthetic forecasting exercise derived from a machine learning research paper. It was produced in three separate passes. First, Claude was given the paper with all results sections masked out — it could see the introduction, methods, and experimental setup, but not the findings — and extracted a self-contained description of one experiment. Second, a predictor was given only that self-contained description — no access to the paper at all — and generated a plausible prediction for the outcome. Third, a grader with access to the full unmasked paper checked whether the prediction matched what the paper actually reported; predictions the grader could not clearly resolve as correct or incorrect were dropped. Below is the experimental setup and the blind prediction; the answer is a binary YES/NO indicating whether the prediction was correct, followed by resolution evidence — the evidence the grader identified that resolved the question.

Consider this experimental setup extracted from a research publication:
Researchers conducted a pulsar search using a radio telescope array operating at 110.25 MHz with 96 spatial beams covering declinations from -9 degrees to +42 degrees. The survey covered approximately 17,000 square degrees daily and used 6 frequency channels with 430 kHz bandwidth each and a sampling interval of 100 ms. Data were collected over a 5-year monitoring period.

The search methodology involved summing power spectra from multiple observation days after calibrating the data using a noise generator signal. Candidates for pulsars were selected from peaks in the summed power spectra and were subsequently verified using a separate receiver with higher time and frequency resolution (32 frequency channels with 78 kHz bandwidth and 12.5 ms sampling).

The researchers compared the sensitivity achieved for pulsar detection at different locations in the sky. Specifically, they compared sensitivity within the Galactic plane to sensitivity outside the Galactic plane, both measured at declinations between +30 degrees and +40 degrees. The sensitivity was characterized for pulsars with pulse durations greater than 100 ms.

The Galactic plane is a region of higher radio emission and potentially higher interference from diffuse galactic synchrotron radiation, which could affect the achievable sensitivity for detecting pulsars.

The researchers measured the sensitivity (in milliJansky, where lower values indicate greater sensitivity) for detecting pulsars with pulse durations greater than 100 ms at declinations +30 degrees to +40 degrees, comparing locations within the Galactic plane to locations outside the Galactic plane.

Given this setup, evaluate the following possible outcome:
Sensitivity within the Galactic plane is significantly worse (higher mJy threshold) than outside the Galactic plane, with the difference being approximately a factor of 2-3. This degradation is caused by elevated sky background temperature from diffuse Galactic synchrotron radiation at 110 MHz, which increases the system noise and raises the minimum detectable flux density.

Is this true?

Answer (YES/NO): YES